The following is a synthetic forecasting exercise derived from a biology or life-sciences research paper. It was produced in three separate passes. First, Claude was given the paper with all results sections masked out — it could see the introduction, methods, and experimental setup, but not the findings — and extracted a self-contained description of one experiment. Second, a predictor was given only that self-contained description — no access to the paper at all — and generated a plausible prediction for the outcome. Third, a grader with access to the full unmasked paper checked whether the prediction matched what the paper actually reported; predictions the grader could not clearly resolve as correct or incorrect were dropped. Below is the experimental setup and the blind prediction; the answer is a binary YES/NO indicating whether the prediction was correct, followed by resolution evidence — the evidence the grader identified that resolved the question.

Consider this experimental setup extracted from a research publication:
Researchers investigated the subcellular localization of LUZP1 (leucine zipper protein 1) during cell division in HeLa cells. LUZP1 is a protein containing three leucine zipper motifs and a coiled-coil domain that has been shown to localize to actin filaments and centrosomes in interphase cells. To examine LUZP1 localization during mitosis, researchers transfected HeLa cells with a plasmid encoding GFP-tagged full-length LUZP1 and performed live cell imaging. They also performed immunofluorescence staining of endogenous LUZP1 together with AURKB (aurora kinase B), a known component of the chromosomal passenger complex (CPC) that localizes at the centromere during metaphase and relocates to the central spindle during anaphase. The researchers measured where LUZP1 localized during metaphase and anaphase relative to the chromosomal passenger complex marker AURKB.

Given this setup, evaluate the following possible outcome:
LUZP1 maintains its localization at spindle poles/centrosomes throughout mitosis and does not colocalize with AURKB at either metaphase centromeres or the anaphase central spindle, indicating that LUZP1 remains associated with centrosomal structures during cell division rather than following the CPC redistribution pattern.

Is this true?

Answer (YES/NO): NO